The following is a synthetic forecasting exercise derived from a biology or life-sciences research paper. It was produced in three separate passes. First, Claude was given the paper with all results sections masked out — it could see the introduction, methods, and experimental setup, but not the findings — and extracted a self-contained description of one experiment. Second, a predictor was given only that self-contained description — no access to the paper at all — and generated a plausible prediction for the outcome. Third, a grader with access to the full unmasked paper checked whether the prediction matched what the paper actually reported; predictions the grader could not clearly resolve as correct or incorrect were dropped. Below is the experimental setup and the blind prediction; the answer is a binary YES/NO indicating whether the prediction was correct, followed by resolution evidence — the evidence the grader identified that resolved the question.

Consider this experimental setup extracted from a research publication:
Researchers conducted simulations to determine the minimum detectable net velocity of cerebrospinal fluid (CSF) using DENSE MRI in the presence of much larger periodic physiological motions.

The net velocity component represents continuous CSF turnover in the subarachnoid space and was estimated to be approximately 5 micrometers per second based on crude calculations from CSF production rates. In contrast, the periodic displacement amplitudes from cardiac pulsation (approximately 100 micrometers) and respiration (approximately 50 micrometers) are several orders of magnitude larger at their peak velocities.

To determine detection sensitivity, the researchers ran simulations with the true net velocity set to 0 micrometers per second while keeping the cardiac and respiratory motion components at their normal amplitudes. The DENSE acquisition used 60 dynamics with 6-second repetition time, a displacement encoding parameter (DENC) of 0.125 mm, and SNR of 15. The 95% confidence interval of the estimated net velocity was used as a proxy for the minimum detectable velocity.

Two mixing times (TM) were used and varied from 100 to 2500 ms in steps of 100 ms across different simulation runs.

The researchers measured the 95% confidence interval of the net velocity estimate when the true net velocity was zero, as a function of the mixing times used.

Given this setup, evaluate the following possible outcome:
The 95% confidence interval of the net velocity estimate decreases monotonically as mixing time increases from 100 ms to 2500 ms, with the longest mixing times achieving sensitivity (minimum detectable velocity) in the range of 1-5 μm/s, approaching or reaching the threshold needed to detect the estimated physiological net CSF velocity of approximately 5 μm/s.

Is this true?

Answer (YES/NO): YES